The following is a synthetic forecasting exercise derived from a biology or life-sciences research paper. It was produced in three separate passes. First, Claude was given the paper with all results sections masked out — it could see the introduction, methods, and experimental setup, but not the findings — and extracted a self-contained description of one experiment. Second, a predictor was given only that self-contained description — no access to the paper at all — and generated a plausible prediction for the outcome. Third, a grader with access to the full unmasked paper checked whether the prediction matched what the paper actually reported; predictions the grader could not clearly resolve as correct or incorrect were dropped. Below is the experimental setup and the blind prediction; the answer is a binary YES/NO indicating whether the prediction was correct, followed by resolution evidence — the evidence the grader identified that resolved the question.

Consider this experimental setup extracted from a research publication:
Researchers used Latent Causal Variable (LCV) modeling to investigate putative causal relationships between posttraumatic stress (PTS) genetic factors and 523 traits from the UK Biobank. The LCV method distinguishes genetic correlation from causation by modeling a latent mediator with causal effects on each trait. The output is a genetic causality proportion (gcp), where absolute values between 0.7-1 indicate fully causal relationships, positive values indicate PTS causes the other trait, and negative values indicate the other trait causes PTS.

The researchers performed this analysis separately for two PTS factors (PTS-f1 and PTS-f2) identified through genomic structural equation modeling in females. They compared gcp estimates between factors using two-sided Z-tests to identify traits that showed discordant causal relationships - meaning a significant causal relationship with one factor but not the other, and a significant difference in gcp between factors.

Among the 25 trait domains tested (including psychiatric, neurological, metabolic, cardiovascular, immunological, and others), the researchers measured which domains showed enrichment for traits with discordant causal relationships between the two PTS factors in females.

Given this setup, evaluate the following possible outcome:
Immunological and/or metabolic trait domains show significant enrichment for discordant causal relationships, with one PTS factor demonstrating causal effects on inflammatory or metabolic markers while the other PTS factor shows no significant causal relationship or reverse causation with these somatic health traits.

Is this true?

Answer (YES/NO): NO